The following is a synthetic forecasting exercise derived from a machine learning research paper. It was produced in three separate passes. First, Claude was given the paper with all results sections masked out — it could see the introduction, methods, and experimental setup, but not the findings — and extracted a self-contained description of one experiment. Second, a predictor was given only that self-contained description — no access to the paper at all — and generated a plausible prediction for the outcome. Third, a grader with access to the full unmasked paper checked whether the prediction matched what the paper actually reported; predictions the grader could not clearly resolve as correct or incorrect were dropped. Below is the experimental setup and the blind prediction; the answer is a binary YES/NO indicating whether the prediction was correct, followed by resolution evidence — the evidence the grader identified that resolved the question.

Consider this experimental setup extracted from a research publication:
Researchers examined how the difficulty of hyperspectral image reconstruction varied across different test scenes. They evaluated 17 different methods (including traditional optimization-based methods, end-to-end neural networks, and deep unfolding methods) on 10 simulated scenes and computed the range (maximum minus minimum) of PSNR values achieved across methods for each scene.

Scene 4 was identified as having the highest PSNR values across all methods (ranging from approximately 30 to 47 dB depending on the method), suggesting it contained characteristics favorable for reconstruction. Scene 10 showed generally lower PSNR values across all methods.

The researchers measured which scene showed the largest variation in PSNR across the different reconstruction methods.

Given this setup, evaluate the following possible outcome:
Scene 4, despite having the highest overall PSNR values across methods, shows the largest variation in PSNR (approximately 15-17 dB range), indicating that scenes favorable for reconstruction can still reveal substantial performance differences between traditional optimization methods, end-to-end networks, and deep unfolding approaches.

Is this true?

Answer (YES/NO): NO